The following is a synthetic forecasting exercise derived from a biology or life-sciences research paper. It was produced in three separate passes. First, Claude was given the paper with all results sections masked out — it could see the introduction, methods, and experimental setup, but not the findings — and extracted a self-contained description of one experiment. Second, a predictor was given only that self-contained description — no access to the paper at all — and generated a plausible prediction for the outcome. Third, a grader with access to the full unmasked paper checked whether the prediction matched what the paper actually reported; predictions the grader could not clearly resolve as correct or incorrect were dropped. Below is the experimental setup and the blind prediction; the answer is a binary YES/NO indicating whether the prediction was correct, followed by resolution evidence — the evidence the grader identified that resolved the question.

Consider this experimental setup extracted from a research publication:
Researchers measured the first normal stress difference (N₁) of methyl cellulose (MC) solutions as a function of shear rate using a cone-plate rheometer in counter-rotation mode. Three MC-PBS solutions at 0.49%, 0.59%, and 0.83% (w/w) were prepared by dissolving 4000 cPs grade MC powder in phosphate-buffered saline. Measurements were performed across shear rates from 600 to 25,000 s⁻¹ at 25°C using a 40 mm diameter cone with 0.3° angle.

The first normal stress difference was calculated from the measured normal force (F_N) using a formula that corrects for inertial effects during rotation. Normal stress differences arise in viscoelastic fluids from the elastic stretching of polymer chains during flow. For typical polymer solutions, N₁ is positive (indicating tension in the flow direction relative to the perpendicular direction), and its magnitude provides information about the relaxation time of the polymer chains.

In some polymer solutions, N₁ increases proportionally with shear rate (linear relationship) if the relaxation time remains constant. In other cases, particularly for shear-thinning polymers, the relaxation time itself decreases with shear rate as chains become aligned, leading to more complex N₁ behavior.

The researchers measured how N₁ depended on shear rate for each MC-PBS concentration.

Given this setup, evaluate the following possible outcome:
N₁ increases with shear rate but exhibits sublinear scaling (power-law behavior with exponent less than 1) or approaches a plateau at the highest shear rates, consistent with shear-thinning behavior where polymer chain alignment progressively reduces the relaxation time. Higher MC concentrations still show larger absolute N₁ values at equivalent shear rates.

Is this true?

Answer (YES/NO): YES